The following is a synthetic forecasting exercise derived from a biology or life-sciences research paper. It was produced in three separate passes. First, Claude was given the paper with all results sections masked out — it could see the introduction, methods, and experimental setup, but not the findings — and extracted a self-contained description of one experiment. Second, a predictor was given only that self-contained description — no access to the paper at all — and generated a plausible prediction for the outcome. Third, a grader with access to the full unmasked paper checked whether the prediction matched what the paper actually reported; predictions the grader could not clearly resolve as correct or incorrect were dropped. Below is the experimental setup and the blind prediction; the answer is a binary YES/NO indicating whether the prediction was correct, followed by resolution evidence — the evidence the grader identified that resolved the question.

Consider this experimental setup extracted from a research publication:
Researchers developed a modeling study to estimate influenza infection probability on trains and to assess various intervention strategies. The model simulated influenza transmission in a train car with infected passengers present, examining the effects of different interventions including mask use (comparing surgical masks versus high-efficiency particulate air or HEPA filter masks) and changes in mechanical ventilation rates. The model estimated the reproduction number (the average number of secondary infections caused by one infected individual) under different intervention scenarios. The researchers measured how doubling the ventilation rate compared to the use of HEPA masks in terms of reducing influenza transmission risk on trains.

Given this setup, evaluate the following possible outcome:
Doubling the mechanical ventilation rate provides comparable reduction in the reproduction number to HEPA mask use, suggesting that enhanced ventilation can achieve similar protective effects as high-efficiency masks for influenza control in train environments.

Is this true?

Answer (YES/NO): YES